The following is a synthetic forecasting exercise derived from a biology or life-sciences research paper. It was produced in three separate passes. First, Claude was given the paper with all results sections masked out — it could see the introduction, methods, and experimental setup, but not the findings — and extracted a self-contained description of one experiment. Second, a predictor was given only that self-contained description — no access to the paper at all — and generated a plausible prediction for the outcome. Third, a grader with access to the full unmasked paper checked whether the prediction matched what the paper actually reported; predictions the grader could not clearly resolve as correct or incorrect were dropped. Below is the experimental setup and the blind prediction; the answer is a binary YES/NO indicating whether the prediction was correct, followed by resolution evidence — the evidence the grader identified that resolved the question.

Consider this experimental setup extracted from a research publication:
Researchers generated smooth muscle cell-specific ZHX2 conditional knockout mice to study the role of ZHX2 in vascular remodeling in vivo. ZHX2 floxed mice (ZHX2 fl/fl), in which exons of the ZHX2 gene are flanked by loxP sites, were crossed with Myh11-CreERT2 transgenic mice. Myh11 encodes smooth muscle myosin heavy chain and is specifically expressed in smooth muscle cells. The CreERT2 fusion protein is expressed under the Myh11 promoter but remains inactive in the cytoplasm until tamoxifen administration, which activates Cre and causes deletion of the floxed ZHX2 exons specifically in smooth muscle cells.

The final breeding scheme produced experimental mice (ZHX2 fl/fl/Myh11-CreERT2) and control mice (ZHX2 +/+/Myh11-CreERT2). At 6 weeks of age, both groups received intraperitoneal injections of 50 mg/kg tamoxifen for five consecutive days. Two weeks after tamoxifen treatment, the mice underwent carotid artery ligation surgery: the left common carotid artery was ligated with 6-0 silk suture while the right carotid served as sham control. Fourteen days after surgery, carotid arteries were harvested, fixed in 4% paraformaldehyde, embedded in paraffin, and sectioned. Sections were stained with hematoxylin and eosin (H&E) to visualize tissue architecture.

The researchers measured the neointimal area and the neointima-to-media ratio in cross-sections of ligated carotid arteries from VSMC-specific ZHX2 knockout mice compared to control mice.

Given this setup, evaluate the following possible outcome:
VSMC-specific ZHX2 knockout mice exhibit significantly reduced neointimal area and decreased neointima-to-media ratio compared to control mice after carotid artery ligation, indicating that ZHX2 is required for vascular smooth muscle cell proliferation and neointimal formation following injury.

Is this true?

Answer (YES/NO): NO